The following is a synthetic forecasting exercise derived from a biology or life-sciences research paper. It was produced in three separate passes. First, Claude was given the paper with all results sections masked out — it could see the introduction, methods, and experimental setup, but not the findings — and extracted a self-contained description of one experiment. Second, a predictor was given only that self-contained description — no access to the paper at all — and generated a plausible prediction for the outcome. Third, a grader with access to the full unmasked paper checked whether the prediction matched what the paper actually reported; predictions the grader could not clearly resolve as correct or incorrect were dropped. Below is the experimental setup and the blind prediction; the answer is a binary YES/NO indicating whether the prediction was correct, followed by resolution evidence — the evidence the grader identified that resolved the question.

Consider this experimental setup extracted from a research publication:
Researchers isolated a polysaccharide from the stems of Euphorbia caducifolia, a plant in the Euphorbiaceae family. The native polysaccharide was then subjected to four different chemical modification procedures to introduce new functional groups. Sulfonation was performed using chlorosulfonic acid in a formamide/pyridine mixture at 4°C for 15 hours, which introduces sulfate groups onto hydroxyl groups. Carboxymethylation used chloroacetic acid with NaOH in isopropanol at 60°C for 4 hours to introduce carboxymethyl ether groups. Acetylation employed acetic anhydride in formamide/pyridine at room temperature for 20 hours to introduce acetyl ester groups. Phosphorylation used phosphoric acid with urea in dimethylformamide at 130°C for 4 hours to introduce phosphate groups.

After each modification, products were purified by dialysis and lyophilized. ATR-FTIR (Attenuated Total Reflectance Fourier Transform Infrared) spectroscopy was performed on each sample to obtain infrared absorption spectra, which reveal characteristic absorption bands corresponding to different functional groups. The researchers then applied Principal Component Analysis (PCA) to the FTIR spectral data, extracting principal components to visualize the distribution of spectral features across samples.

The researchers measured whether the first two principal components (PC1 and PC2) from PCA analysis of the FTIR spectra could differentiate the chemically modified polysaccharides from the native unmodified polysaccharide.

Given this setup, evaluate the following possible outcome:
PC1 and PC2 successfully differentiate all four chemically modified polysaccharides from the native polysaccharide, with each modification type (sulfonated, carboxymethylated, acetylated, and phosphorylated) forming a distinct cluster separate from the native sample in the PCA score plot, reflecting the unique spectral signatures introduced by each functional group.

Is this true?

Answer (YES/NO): NO